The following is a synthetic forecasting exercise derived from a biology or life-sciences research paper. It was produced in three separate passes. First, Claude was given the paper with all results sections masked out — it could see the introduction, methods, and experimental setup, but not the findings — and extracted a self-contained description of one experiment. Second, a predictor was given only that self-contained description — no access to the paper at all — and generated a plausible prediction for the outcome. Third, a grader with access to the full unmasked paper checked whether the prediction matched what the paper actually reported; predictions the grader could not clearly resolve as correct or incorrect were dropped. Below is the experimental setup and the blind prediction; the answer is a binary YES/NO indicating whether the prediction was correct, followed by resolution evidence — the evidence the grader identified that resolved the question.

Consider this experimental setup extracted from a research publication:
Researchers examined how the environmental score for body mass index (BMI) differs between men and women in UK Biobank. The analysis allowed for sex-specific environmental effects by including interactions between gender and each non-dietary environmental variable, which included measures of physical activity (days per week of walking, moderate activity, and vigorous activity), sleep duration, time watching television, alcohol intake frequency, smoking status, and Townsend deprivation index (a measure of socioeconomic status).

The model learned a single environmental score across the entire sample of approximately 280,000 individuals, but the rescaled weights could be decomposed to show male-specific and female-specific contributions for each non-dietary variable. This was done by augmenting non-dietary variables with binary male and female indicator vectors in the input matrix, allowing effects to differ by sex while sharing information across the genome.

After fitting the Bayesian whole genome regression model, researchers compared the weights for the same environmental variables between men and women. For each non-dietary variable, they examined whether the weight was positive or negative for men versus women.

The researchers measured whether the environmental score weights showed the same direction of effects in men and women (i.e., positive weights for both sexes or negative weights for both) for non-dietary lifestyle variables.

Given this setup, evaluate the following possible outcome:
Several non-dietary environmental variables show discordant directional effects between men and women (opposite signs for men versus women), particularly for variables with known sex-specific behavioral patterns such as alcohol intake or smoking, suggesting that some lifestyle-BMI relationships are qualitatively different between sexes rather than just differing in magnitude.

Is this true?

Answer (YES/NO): NO